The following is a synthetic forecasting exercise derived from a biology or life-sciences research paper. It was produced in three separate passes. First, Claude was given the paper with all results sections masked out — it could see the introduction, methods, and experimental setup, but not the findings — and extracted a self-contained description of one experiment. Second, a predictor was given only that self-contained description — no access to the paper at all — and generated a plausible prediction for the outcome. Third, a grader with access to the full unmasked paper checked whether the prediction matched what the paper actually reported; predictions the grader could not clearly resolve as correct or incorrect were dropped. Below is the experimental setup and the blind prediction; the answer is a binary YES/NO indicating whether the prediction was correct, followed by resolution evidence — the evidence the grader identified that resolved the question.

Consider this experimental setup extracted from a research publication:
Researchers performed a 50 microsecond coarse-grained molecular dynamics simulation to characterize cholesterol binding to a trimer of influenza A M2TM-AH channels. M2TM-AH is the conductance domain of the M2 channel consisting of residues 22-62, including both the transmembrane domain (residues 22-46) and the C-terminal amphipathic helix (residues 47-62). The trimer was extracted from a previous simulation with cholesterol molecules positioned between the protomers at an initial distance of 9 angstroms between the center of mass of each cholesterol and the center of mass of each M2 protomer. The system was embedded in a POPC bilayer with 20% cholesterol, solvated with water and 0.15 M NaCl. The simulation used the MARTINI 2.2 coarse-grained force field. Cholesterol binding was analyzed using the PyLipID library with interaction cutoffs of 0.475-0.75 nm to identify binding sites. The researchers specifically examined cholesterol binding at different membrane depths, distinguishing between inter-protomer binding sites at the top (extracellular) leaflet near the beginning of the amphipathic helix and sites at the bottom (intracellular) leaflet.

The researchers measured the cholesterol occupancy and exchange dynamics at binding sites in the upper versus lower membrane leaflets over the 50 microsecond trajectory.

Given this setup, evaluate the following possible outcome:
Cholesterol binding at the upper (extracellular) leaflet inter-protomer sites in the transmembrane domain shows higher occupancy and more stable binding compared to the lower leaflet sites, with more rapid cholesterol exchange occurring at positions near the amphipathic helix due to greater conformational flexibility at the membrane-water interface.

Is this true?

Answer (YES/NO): NO